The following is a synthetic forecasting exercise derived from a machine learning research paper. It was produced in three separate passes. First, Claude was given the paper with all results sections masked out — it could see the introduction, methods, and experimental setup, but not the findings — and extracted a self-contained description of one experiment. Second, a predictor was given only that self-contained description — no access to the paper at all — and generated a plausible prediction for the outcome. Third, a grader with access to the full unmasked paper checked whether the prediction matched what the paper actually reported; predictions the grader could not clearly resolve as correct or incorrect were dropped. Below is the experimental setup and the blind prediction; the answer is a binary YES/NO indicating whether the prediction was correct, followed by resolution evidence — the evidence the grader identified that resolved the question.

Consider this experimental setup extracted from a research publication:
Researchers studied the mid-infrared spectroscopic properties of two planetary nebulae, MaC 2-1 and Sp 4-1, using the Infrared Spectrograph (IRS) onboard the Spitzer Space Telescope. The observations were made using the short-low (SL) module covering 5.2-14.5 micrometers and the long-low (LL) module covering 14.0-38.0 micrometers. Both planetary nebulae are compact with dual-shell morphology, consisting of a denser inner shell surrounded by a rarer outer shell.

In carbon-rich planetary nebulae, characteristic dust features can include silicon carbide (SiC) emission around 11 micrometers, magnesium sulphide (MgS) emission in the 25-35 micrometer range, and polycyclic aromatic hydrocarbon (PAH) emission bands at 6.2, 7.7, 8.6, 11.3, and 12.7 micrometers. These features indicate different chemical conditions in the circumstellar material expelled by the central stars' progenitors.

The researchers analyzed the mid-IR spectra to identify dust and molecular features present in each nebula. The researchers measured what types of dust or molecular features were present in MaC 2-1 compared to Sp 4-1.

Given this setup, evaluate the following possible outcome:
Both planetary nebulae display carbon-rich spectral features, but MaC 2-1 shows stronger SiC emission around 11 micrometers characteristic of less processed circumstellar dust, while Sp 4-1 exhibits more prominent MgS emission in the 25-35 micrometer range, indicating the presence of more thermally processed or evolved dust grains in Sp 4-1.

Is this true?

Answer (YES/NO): NO